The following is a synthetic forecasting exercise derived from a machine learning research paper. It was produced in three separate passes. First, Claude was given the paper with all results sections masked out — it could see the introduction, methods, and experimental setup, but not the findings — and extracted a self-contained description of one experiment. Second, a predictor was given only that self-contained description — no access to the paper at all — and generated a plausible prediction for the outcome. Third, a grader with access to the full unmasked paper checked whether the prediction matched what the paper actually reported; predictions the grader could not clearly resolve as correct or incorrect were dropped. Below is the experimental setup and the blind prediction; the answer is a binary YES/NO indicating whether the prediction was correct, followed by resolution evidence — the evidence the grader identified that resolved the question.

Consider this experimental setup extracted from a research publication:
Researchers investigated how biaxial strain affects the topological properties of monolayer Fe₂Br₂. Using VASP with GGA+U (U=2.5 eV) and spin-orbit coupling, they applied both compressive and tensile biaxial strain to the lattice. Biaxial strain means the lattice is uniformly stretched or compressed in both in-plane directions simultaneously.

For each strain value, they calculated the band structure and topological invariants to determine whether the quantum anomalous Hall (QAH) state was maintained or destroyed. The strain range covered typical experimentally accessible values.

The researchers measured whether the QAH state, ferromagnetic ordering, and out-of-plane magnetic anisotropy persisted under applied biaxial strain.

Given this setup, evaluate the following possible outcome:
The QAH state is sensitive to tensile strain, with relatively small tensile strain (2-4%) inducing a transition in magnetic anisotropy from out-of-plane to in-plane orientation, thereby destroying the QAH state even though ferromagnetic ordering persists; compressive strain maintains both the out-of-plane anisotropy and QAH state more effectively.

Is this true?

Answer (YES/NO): NO